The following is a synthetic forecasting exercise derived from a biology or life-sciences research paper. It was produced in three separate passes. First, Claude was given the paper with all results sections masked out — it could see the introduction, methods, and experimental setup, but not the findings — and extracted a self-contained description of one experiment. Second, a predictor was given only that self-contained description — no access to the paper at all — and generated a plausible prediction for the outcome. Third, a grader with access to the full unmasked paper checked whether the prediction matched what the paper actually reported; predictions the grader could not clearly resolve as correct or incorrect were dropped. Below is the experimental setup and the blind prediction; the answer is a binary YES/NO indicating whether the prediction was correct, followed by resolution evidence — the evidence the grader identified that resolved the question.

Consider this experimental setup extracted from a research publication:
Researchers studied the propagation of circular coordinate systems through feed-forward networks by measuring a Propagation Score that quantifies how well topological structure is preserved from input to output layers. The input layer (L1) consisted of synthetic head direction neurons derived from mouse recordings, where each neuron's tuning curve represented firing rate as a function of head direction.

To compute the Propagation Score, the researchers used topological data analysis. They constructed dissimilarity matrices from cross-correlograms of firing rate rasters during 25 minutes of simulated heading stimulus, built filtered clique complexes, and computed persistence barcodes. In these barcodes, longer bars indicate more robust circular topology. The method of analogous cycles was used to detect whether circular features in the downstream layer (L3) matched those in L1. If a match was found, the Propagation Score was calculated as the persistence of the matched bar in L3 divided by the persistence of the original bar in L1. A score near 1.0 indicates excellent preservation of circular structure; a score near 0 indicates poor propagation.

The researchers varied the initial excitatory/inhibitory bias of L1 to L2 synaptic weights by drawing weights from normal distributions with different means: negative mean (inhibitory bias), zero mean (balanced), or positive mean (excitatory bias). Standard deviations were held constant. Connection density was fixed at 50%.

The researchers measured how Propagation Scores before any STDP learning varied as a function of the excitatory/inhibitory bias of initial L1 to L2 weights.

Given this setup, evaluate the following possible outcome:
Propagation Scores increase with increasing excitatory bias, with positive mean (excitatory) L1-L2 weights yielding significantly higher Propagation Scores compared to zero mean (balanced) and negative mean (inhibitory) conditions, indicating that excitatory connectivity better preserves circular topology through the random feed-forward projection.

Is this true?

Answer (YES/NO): NO